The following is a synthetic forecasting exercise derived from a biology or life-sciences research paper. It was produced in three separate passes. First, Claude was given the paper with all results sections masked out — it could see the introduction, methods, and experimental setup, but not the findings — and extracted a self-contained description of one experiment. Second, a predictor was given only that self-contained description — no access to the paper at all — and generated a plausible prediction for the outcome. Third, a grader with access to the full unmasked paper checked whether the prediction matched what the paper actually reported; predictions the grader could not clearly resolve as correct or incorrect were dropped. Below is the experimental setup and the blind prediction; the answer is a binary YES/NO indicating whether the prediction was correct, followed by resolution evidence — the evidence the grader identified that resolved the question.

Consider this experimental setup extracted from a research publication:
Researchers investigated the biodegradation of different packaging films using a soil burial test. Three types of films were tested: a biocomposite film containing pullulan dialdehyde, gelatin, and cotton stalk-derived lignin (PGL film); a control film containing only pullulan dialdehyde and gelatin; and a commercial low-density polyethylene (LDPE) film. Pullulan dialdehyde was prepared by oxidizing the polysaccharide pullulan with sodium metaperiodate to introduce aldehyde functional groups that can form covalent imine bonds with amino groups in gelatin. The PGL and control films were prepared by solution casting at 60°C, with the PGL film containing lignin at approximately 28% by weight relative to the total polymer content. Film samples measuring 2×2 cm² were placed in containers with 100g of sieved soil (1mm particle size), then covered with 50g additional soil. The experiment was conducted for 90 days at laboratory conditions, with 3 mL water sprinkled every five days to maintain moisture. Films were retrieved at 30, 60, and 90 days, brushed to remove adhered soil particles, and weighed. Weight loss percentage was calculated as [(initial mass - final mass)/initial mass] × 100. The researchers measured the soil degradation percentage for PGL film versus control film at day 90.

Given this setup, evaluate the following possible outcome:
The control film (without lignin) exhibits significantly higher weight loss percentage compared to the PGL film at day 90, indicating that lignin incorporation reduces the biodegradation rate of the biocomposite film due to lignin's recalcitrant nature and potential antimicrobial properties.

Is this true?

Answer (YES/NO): NO